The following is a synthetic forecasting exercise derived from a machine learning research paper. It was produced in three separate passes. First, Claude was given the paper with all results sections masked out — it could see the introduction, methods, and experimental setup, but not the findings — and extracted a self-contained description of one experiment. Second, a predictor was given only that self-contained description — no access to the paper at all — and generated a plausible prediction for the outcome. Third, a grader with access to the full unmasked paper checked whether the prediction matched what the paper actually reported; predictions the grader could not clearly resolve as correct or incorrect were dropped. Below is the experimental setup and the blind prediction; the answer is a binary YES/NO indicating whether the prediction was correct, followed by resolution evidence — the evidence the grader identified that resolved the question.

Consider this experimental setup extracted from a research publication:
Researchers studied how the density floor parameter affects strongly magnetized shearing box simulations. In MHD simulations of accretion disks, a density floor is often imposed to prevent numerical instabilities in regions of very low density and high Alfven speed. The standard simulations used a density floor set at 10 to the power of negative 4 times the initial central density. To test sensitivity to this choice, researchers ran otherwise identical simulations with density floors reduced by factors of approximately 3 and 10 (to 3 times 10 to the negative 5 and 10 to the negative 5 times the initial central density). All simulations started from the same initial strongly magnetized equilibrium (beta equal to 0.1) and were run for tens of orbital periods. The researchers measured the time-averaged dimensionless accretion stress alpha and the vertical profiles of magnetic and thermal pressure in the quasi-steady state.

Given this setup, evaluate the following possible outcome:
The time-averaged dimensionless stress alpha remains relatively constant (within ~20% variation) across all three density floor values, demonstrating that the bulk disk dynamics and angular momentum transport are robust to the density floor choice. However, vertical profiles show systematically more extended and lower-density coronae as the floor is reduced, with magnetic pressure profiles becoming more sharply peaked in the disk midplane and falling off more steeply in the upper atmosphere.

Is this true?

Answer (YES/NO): NO